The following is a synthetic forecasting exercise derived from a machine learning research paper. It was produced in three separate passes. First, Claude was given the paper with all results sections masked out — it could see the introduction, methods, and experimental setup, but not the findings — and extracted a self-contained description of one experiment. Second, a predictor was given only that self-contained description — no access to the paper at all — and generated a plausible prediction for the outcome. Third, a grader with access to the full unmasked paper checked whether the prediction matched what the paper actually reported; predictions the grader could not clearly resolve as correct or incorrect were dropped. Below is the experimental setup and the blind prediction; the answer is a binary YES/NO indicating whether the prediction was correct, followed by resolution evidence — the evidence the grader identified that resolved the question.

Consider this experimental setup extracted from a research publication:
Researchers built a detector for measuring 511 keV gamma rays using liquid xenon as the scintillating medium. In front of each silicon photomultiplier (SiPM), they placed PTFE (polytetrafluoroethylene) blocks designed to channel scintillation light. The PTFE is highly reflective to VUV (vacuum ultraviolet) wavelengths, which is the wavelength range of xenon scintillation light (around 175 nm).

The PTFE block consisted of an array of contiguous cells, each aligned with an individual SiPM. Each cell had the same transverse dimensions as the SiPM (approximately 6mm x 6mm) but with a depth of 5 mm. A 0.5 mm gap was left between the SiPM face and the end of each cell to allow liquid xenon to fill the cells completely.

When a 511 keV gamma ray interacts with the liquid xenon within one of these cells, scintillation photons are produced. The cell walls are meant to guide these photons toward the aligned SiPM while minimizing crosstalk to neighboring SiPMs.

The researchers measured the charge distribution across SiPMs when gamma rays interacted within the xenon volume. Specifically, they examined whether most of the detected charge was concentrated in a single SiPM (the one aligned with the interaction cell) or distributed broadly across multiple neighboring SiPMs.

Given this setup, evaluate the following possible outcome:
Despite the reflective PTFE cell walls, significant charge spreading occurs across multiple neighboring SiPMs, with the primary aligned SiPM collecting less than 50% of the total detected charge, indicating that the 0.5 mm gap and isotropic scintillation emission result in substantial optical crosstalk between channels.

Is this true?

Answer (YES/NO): NO